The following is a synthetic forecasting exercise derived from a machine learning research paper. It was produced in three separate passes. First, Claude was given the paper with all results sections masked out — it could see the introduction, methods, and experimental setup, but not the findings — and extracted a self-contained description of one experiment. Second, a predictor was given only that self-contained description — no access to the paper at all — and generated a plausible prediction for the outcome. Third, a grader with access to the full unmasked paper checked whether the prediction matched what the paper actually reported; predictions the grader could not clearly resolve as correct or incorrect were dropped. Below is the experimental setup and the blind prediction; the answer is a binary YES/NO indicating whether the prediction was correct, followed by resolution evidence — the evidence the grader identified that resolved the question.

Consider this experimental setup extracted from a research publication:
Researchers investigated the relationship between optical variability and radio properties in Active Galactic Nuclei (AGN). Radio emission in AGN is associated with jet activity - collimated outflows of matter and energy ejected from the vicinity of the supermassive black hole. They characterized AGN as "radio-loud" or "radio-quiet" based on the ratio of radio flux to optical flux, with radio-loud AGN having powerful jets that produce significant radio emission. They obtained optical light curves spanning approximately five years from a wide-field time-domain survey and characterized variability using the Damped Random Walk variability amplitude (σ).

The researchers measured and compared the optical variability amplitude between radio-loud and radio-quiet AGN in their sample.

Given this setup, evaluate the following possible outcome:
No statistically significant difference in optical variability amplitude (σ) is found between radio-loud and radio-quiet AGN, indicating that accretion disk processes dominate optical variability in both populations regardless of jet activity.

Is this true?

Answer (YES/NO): YES